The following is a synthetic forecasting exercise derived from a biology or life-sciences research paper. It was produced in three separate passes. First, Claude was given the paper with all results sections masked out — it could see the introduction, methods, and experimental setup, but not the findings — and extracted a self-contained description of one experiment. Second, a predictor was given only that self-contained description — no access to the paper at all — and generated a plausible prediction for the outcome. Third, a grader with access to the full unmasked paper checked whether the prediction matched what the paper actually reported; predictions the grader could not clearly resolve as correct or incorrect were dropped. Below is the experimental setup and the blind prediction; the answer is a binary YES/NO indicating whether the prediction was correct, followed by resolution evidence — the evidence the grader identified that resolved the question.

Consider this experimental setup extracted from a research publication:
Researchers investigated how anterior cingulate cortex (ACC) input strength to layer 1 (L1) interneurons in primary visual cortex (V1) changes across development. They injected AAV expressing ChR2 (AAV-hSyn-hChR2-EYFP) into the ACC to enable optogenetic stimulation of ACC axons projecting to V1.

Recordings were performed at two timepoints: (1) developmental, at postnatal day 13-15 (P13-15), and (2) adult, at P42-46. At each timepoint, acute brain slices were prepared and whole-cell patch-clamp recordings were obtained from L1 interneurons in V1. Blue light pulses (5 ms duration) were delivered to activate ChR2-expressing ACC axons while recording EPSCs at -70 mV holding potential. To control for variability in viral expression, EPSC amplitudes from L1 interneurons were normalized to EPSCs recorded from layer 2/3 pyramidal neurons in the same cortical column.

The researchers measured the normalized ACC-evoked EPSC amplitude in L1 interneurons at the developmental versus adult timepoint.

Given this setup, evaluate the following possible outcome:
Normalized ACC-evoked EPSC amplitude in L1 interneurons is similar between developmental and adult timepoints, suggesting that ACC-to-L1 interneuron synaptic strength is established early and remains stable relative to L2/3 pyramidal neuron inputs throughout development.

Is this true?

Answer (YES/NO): NO